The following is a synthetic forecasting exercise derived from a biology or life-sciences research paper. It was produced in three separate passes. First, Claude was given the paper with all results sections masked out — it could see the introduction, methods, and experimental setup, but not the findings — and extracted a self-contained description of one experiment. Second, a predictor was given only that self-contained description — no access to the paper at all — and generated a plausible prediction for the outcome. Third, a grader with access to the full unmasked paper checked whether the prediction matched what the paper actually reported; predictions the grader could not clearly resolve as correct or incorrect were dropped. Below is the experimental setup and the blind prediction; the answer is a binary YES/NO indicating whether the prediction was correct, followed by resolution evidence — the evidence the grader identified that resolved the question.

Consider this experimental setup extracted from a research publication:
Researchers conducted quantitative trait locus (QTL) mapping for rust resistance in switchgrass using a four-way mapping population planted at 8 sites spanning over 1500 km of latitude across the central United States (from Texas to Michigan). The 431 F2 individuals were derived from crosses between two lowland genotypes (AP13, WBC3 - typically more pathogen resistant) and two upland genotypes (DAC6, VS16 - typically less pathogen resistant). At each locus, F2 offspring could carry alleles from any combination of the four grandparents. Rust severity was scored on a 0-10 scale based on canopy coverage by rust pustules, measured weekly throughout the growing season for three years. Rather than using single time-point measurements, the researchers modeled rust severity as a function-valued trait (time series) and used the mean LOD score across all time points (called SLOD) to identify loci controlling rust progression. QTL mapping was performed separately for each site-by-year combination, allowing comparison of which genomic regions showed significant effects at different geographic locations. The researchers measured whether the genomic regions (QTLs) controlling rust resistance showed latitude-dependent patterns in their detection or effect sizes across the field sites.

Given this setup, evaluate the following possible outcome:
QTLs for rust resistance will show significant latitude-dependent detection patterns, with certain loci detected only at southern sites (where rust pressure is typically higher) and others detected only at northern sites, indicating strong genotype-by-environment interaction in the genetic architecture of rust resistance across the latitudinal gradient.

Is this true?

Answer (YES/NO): NO